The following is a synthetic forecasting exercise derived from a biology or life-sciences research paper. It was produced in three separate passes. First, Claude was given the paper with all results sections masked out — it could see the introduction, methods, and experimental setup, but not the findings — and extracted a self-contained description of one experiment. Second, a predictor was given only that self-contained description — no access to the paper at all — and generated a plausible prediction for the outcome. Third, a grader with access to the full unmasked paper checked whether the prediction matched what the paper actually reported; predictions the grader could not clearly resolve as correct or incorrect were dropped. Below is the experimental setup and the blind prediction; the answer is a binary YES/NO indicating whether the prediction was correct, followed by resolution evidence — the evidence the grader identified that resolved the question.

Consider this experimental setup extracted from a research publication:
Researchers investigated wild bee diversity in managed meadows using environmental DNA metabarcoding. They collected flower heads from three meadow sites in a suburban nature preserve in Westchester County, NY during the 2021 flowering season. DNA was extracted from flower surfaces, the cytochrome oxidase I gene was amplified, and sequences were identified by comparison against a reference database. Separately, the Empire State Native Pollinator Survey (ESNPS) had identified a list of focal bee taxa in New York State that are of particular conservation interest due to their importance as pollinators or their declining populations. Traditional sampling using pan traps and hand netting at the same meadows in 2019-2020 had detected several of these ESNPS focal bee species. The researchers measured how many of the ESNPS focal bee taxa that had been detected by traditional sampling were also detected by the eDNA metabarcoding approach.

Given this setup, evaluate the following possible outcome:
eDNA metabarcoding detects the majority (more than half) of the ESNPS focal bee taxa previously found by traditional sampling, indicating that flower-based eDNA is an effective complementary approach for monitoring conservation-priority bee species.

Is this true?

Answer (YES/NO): NO